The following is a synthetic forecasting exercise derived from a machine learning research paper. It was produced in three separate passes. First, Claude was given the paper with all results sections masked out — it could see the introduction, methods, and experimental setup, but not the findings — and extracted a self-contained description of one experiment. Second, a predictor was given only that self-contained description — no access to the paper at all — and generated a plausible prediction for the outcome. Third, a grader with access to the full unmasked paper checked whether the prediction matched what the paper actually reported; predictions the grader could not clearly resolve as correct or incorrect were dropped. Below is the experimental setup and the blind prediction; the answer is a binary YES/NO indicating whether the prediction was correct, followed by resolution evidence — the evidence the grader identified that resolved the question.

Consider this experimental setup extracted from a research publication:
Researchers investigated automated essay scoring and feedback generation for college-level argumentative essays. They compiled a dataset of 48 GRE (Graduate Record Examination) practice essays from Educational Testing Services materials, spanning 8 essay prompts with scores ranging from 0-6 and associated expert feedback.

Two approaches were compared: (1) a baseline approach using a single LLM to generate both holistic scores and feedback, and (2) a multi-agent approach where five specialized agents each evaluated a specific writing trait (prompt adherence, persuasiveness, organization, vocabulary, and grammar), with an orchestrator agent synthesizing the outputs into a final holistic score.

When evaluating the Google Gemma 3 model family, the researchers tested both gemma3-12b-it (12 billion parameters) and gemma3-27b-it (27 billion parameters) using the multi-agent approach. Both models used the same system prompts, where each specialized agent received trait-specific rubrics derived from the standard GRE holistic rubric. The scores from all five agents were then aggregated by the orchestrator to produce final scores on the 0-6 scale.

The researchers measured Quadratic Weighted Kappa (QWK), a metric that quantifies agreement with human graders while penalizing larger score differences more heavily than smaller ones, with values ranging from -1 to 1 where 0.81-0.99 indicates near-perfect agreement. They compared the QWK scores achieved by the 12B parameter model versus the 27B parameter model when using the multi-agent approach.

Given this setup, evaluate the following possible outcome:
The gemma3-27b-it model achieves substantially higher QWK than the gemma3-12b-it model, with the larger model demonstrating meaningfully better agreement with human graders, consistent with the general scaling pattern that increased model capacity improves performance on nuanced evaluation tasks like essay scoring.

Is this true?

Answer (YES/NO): NO